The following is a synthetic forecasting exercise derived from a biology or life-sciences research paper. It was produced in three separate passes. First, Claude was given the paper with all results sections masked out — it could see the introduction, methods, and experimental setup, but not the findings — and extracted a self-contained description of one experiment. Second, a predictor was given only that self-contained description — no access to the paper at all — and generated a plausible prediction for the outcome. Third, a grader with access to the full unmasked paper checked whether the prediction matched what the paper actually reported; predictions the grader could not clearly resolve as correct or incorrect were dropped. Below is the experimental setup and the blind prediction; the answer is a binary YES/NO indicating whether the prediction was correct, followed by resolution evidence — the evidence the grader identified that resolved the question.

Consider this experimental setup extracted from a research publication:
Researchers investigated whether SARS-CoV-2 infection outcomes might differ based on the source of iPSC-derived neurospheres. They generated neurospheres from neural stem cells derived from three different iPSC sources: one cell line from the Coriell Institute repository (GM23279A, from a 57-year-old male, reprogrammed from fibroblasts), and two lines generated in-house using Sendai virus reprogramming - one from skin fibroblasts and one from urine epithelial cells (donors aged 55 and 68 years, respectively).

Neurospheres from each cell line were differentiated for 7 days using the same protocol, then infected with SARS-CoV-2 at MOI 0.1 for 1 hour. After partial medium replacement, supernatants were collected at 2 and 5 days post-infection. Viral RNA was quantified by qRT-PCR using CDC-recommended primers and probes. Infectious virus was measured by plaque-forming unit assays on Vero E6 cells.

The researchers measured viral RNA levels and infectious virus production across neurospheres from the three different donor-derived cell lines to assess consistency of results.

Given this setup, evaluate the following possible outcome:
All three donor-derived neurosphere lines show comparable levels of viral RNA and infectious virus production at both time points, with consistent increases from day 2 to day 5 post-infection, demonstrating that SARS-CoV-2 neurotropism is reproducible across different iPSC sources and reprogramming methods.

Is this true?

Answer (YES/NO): NO